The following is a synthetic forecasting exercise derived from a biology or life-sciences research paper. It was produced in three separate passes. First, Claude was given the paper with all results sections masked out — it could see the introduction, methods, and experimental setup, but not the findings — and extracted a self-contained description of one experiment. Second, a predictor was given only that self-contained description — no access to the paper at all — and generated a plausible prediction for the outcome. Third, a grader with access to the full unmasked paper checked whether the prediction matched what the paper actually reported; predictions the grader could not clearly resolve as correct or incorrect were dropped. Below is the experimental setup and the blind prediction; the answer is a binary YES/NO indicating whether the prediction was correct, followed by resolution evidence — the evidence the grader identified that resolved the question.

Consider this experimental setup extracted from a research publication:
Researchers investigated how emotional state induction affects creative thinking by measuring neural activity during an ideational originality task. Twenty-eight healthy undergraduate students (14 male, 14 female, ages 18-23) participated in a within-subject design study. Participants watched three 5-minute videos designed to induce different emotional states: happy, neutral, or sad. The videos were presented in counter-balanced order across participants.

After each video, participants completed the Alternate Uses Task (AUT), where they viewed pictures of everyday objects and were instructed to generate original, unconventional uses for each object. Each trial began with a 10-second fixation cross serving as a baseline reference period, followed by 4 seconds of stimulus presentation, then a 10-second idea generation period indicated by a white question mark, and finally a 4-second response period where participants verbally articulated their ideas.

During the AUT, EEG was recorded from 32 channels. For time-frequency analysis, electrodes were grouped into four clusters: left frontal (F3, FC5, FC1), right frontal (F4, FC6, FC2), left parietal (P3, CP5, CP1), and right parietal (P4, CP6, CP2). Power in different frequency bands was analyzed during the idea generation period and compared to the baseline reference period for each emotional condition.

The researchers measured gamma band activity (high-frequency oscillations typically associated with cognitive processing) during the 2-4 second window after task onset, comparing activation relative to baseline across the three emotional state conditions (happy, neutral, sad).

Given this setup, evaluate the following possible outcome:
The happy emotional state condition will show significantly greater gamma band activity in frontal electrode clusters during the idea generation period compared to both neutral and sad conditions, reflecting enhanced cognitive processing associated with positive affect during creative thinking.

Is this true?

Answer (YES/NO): NO